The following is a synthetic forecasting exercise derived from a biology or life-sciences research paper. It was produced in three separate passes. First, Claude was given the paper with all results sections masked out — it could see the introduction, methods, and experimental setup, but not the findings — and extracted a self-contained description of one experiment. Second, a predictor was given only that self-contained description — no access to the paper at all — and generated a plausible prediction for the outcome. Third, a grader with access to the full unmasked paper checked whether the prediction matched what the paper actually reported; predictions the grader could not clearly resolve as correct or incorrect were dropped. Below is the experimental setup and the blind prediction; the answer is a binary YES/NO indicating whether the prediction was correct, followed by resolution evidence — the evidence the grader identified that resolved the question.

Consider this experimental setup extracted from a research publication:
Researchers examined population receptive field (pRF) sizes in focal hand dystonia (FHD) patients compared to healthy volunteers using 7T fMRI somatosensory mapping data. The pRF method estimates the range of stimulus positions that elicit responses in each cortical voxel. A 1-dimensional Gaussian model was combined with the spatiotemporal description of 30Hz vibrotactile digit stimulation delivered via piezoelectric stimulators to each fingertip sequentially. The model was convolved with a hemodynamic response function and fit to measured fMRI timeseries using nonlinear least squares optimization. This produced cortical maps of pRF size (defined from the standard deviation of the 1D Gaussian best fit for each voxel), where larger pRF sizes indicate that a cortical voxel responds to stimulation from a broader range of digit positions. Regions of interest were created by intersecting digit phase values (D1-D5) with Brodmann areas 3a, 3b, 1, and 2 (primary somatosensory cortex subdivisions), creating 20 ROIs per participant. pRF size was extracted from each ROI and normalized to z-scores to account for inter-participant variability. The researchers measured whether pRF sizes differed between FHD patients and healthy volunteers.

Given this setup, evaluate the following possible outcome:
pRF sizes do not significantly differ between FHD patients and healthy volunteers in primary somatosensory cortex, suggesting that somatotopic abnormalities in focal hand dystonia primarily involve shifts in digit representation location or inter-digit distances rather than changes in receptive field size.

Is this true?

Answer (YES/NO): NO